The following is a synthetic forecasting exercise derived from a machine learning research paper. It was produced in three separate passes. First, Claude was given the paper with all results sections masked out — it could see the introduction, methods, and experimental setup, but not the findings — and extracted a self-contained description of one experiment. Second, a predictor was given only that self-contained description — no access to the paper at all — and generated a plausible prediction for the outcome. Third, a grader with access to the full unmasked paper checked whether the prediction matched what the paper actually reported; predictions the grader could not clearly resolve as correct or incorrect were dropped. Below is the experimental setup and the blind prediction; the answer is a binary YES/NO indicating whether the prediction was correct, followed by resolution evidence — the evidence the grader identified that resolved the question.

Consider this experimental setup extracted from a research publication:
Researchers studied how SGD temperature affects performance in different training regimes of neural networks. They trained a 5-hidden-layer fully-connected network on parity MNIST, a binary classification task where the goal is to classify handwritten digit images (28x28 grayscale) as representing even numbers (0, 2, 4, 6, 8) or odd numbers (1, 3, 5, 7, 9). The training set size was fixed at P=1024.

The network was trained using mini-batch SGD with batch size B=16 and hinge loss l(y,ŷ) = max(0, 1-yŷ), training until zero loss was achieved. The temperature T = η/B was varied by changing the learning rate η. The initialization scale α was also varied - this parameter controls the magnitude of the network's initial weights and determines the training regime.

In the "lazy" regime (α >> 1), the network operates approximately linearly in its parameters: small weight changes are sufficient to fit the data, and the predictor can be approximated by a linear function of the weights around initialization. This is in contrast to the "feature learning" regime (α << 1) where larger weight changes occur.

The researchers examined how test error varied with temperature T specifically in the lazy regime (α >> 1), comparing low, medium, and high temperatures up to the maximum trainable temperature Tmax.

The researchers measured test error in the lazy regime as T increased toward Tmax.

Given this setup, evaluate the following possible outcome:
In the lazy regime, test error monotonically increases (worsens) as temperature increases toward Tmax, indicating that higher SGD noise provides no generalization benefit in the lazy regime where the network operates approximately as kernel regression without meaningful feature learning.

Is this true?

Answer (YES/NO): NO